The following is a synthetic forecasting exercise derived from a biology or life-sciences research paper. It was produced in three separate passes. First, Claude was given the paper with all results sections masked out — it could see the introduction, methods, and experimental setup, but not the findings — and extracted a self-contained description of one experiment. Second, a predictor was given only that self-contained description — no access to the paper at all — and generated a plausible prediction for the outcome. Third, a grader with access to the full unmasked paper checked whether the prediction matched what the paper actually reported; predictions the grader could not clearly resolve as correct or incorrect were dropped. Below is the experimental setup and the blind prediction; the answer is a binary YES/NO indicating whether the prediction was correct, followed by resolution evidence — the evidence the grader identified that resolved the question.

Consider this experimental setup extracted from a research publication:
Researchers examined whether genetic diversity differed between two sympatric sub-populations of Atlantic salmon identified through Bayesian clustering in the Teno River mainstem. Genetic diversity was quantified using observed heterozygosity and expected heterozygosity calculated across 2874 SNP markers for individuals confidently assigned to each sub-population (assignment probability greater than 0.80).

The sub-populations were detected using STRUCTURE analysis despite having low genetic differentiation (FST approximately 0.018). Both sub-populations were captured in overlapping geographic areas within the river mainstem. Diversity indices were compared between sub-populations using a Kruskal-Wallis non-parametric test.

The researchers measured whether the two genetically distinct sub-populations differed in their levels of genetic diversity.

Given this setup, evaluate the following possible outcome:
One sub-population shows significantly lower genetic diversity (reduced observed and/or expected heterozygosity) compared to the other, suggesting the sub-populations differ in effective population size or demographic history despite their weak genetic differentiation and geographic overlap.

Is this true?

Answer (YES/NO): YES